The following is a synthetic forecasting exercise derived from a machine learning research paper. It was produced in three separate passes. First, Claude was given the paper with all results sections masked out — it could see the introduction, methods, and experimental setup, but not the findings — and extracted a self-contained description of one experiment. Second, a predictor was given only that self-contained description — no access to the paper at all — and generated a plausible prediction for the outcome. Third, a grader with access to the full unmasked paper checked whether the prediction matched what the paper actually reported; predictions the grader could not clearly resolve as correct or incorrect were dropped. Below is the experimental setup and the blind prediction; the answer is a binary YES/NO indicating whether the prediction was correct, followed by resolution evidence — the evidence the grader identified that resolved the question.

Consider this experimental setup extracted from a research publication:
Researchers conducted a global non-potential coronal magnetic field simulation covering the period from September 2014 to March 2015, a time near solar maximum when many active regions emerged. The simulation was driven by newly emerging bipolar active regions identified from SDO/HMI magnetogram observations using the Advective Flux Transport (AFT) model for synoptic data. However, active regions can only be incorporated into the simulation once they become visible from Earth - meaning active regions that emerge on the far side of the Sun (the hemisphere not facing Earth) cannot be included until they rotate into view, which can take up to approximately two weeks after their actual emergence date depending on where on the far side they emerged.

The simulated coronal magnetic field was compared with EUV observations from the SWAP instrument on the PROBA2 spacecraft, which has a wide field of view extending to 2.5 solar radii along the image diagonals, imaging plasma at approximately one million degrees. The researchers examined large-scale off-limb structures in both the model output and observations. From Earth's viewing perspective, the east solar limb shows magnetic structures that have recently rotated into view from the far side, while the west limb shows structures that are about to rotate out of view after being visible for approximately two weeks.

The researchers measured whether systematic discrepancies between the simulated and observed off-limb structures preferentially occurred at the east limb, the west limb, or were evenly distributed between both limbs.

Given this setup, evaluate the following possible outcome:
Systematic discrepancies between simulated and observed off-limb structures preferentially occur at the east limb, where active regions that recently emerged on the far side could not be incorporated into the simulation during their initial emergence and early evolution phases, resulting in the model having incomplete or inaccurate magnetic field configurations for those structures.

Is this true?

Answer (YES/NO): YES